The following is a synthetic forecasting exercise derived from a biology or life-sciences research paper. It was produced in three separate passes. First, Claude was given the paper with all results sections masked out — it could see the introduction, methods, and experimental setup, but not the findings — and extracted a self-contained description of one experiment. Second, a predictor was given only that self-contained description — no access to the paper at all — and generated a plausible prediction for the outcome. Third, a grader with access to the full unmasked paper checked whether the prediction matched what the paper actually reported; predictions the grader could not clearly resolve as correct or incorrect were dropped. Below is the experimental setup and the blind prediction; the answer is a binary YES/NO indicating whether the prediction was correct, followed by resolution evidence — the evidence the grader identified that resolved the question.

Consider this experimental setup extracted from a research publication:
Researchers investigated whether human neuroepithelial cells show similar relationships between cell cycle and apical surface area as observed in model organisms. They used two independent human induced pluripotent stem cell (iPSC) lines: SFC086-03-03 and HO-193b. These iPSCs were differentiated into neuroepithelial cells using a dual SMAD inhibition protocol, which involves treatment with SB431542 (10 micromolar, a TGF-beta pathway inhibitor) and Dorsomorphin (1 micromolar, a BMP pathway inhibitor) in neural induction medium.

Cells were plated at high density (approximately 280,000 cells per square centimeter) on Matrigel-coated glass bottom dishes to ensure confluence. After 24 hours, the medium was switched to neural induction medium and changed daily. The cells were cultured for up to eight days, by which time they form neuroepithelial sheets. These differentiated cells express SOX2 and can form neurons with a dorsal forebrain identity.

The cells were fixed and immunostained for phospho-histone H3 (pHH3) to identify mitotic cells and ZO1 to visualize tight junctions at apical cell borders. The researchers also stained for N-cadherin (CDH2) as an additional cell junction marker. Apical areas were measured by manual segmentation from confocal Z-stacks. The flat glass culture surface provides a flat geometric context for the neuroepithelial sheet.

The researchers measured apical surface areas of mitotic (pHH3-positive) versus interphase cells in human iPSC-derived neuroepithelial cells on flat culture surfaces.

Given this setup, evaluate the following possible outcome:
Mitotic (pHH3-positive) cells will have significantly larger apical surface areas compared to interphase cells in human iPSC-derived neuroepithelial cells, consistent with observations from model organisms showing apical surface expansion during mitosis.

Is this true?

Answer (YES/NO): NO